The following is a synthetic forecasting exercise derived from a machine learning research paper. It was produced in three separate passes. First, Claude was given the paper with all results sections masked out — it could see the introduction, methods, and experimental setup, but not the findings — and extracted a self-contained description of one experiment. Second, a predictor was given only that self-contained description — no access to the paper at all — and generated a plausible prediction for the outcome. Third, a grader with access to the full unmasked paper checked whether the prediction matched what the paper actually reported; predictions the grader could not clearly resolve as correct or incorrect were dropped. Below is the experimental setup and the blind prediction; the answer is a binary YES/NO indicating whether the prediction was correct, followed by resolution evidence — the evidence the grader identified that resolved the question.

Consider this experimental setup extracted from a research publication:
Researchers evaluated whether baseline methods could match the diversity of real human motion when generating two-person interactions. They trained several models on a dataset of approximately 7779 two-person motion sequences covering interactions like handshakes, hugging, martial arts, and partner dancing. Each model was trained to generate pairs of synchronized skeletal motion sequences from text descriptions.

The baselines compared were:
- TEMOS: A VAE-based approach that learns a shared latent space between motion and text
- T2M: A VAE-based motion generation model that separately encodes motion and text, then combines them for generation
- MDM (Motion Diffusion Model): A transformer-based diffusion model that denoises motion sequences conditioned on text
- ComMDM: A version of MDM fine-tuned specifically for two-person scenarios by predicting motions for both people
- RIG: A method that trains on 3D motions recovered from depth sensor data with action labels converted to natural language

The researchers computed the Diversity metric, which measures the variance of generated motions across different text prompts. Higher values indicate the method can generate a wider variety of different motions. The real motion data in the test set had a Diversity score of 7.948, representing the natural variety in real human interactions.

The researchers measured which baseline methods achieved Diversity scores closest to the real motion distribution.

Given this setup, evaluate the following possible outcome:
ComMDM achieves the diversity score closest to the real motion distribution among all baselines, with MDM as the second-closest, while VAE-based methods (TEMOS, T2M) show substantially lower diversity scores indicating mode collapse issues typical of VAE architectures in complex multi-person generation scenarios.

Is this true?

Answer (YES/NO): NO